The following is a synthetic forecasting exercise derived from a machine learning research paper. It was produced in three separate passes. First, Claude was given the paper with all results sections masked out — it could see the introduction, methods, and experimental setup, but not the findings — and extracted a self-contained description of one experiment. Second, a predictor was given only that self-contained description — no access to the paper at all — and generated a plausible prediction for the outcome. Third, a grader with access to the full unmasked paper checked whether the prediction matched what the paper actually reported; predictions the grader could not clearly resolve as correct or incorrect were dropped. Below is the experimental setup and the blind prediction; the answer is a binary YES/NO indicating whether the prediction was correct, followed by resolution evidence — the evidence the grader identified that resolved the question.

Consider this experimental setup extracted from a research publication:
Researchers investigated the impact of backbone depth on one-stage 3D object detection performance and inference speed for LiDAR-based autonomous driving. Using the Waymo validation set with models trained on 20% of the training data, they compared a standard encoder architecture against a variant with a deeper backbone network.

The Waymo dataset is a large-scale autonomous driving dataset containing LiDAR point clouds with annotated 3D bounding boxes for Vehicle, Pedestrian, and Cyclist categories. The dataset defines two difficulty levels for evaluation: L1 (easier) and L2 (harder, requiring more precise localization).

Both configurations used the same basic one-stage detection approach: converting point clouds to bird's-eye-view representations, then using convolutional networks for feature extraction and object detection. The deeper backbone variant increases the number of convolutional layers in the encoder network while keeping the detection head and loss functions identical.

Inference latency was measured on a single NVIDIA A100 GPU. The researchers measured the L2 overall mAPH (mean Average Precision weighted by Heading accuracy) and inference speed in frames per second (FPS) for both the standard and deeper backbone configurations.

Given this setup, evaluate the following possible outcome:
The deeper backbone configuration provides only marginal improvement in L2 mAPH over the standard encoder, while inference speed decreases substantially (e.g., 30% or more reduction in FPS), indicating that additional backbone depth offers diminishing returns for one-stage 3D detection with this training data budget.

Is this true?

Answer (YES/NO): NO